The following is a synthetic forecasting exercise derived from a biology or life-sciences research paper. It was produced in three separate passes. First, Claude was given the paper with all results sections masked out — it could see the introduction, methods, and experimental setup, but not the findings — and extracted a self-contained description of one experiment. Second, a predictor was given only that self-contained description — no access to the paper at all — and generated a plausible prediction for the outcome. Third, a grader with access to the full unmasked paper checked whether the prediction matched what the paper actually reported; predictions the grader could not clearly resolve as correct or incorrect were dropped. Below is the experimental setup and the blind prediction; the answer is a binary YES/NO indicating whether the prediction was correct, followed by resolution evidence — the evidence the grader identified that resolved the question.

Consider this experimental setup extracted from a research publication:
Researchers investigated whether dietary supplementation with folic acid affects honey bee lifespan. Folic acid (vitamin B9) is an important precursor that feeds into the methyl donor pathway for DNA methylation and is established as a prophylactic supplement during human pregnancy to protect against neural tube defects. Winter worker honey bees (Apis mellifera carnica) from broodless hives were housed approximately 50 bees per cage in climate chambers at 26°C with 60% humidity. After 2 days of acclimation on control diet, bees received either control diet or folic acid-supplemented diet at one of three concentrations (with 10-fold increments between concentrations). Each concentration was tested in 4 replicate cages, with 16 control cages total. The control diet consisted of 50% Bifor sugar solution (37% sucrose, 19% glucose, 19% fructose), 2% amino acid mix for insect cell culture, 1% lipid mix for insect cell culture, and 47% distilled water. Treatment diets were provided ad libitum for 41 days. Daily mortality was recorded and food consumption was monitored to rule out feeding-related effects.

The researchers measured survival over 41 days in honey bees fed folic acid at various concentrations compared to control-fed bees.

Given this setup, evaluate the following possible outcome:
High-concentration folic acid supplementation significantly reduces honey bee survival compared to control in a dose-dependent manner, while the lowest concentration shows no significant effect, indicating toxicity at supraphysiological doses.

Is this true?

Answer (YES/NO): NO